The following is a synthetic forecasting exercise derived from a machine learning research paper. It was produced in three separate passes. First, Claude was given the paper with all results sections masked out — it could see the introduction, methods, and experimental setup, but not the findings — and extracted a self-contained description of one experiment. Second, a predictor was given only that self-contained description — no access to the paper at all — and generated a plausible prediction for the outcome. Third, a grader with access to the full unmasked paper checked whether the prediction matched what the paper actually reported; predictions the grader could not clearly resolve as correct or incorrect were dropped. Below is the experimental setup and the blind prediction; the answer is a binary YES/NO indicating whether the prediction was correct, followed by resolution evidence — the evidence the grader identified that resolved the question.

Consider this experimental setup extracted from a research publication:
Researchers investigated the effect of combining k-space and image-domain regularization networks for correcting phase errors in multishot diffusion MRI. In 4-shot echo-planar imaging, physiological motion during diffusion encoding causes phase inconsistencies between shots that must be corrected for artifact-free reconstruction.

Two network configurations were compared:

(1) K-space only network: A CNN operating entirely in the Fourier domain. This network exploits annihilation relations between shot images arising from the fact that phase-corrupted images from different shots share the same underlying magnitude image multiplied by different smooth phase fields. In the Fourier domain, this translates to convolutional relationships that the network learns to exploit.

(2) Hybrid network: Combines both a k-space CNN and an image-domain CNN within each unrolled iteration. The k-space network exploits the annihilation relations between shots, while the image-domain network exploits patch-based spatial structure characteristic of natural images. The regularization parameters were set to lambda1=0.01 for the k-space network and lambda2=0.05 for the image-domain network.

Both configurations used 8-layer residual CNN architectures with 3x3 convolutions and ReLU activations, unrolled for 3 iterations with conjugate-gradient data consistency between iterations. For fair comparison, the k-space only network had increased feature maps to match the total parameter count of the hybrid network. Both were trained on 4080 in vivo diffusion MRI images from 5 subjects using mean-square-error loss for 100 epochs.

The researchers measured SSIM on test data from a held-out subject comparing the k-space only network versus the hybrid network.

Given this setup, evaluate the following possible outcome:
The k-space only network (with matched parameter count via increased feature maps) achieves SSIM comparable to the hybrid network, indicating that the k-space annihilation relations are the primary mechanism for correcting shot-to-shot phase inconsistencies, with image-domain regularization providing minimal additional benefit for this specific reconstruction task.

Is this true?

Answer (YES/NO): NO